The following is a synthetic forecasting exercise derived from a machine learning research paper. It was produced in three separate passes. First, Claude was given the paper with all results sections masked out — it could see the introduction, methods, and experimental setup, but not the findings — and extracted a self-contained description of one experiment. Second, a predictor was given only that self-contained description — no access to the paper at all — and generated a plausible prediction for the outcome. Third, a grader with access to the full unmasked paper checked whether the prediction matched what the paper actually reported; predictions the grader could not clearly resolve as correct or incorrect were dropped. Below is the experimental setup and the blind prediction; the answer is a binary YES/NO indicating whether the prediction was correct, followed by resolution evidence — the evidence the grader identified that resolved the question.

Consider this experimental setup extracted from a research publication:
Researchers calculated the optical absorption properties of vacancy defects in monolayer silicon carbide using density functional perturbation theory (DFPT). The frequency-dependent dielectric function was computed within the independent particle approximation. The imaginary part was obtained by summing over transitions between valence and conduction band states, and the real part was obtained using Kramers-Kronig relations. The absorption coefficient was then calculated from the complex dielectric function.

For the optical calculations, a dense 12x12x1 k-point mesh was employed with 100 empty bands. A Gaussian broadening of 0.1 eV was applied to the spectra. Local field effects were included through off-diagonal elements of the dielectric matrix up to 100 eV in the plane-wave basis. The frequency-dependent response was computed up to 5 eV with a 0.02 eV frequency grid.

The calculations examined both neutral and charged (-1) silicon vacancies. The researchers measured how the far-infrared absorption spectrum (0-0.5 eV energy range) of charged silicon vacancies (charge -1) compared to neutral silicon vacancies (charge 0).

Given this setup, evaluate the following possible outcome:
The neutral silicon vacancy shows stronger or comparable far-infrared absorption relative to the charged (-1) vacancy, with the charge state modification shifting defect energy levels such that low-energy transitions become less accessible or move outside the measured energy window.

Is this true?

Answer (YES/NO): YES